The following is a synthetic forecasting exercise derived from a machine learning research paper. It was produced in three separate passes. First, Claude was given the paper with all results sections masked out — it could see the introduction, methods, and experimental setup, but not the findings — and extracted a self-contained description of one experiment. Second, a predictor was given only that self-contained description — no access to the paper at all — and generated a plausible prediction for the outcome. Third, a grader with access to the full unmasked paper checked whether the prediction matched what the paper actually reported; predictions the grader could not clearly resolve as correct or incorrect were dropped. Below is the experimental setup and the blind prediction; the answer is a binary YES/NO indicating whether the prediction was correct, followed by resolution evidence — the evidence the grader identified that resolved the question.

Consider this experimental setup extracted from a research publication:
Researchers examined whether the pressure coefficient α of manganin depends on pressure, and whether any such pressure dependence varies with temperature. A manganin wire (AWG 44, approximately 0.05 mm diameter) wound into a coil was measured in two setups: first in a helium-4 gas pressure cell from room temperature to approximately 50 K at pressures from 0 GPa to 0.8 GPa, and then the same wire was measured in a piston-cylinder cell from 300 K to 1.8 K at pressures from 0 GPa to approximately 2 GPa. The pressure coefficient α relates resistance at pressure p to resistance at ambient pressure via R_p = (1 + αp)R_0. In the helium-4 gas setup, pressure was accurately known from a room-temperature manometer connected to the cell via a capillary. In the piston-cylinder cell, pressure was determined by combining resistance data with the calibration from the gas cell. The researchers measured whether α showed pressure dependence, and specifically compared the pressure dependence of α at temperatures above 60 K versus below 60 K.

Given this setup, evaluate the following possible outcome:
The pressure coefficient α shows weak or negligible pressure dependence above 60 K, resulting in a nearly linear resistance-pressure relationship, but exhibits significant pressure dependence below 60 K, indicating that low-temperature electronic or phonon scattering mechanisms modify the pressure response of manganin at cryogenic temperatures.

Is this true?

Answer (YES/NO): YES